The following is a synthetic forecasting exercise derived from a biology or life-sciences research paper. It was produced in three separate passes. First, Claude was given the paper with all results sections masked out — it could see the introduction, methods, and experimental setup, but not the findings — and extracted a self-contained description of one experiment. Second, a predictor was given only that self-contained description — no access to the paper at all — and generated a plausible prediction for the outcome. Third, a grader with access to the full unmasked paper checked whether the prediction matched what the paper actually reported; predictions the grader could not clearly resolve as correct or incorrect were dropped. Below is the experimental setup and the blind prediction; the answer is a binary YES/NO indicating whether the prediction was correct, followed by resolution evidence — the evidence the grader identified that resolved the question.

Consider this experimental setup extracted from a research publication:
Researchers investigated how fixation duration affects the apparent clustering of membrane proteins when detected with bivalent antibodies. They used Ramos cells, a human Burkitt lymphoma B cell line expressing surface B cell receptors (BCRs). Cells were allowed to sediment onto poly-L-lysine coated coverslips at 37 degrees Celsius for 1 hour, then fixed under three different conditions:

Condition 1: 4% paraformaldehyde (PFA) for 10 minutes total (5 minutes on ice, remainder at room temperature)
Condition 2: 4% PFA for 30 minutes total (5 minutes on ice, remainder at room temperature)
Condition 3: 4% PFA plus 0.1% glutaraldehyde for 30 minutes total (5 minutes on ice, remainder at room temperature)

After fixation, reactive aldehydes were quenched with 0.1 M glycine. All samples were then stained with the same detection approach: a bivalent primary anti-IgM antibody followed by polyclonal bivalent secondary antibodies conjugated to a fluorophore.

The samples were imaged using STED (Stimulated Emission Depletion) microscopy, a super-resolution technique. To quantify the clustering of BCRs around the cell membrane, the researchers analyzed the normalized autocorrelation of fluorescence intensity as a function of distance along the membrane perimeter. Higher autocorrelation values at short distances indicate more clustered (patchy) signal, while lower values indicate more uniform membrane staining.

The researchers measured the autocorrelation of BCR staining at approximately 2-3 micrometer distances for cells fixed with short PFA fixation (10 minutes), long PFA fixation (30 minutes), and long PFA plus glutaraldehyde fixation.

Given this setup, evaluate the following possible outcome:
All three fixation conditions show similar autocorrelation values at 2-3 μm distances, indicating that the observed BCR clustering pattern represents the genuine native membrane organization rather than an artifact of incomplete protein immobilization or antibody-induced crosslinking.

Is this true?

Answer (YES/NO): NO